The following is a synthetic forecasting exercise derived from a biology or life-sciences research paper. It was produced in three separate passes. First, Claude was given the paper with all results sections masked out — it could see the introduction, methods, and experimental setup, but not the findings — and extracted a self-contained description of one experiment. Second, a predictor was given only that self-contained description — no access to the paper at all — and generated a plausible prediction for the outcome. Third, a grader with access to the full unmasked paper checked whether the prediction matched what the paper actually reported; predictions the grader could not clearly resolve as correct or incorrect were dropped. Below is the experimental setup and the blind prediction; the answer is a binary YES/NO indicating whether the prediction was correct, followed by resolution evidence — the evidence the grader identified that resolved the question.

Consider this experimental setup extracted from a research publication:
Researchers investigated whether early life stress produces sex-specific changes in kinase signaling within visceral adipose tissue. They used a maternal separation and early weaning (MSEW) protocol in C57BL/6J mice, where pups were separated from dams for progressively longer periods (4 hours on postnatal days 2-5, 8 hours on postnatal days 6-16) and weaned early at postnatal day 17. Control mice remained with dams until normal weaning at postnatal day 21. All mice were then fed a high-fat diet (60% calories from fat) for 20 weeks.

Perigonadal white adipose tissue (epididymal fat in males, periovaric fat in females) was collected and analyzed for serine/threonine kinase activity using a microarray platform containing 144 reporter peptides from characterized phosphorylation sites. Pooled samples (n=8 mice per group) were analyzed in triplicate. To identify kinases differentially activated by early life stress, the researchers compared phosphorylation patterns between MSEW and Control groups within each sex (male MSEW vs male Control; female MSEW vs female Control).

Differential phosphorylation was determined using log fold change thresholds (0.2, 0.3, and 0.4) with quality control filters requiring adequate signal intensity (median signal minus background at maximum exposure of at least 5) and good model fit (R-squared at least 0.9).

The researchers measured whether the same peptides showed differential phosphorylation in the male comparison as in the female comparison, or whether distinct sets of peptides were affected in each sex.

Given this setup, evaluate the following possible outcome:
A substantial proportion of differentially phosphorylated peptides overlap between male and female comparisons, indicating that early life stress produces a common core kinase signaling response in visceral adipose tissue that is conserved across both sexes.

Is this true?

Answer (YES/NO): YES